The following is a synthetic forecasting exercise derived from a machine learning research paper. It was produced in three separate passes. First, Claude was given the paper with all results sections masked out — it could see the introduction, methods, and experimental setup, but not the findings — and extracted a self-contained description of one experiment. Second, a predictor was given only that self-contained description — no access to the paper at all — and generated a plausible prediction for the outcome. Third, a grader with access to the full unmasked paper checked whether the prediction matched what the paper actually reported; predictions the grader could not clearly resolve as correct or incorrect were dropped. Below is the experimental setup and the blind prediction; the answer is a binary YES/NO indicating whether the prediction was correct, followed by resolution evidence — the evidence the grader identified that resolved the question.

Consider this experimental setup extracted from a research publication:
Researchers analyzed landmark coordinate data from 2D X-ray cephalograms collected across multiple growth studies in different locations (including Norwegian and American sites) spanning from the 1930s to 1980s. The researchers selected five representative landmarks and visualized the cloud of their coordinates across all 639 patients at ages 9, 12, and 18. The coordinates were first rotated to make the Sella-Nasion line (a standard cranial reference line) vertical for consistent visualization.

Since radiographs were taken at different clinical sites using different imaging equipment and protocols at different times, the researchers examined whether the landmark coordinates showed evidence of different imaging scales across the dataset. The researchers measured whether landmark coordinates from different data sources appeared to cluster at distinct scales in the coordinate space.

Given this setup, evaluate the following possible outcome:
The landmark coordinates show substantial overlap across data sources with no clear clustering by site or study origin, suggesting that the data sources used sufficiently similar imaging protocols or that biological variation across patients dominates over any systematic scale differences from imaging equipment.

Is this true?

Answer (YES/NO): NO